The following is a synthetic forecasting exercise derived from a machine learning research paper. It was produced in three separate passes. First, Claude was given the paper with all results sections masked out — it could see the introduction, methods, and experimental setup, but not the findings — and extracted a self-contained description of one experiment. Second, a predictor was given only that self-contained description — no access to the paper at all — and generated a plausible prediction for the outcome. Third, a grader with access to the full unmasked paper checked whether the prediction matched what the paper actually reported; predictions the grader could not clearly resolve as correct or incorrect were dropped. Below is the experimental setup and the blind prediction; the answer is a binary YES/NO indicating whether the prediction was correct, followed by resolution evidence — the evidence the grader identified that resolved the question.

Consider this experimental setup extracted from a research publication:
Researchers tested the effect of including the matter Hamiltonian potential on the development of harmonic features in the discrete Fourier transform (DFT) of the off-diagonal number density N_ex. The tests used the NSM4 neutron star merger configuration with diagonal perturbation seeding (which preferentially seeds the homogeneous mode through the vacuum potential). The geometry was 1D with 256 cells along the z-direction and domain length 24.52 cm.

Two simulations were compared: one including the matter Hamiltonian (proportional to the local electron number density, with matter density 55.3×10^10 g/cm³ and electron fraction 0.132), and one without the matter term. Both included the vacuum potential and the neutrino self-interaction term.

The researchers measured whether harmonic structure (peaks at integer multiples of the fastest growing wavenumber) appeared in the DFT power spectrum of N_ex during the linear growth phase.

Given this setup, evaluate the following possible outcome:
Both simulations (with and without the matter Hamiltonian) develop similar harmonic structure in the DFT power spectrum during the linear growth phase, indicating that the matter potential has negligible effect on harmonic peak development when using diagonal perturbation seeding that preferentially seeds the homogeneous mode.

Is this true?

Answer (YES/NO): NO